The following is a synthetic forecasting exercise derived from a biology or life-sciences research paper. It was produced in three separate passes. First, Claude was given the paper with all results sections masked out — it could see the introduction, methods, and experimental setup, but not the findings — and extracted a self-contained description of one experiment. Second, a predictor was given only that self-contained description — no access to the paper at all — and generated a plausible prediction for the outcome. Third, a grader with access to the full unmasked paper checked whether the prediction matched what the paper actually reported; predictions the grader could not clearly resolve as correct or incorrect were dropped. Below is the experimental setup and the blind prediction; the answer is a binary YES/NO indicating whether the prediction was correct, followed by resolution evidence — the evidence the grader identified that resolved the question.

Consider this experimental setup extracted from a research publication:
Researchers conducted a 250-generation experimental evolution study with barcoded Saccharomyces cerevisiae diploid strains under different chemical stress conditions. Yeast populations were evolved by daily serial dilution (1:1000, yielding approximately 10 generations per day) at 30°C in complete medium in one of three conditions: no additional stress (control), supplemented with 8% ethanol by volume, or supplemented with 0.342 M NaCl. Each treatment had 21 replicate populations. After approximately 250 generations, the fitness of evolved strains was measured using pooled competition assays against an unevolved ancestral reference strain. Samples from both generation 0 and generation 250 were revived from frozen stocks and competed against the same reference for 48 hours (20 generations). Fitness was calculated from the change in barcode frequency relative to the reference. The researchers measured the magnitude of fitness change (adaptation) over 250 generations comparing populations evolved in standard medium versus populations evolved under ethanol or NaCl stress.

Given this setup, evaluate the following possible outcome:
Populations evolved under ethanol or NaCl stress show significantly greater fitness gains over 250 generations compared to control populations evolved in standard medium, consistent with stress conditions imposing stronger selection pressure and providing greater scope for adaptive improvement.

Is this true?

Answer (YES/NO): NO